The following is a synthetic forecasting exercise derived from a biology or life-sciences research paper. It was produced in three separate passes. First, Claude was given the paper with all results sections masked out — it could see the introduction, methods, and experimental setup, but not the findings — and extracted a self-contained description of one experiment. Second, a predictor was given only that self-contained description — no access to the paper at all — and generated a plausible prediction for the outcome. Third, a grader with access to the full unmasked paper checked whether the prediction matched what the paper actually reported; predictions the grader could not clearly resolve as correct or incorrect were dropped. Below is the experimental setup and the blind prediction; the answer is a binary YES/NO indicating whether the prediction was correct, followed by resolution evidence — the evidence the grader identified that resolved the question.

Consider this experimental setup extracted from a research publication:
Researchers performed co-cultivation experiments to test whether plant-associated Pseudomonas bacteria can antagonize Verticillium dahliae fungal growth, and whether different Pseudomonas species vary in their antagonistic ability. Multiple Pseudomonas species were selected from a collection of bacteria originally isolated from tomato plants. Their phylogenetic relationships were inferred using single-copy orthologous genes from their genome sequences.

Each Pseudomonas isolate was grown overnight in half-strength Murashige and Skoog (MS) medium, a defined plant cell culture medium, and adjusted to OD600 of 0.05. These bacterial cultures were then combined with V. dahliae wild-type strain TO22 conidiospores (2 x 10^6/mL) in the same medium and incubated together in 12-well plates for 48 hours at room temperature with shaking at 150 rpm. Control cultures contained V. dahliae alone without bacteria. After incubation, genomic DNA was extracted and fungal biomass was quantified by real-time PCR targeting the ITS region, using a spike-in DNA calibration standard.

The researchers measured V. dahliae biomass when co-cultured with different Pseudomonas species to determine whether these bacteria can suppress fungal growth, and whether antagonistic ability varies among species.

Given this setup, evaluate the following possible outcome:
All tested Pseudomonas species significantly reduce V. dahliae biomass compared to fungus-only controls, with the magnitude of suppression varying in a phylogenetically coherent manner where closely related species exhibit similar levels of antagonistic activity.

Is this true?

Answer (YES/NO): NO